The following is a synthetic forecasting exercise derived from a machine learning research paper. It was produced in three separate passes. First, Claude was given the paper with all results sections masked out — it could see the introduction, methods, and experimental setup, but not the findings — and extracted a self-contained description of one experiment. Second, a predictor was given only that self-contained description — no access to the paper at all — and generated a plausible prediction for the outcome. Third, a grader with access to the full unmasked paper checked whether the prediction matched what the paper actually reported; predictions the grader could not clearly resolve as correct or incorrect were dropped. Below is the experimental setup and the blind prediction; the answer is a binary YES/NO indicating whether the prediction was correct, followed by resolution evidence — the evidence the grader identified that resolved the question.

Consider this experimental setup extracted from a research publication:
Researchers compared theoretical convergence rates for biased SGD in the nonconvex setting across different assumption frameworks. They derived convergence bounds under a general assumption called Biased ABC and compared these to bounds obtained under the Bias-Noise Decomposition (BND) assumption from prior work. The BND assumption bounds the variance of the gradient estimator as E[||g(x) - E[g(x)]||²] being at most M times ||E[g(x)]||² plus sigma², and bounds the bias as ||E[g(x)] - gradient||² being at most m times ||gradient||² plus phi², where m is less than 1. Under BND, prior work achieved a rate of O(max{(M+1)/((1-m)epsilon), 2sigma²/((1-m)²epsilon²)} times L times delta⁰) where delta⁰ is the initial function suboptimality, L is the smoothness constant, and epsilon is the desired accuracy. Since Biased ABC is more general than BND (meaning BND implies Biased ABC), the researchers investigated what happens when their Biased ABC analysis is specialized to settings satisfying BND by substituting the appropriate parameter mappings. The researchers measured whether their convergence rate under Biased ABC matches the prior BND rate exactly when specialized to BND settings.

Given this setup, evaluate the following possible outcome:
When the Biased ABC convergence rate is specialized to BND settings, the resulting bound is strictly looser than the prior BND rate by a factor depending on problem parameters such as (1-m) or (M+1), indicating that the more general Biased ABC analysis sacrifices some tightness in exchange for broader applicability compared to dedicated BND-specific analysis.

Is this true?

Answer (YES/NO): YES